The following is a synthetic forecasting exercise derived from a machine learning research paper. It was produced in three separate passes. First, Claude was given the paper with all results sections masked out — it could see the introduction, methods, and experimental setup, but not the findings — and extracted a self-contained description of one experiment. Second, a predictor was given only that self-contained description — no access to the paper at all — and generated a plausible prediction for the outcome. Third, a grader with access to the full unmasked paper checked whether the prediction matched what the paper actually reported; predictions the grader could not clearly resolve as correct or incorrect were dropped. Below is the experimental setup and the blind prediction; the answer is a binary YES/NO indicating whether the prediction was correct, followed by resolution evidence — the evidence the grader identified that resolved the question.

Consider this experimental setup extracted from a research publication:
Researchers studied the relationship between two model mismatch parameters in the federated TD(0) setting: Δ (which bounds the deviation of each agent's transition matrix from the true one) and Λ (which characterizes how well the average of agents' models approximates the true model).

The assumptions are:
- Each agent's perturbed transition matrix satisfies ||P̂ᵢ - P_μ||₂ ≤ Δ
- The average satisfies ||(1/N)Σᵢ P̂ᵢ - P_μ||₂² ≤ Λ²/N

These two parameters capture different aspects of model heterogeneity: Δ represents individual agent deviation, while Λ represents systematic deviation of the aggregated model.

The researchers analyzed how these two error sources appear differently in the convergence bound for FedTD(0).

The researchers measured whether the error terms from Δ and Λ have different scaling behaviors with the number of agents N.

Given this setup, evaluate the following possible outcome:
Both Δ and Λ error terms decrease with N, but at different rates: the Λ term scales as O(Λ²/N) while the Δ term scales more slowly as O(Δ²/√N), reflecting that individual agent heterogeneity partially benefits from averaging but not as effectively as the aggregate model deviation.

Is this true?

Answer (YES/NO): NO